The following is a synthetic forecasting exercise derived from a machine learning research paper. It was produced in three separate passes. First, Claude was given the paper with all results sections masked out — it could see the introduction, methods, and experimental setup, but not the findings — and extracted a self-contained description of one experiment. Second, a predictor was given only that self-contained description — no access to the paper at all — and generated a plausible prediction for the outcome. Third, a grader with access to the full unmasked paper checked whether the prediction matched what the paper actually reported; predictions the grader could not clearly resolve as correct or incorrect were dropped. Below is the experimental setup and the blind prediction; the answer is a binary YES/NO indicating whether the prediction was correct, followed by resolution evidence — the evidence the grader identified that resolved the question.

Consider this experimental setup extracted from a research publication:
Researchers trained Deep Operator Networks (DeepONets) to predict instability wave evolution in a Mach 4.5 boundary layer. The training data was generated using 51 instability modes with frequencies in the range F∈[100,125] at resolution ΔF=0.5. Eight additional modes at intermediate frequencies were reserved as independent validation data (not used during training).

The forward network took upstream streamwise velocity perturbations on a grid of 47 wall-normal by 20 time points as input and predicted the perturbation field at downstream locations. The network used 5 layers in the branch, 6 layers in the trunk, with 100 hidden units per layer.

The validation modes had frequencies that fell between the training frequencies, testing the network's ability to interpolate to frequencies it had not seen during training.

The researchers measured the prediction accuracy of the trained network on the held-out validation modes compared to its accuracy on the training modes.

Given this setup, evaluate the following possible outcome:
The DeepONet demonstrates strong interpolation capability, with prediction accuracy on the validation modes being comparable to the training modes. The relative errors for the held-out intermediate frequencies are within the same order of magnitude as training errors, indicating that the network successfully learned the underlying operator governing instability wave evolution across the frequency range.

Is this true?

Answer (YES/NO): NO